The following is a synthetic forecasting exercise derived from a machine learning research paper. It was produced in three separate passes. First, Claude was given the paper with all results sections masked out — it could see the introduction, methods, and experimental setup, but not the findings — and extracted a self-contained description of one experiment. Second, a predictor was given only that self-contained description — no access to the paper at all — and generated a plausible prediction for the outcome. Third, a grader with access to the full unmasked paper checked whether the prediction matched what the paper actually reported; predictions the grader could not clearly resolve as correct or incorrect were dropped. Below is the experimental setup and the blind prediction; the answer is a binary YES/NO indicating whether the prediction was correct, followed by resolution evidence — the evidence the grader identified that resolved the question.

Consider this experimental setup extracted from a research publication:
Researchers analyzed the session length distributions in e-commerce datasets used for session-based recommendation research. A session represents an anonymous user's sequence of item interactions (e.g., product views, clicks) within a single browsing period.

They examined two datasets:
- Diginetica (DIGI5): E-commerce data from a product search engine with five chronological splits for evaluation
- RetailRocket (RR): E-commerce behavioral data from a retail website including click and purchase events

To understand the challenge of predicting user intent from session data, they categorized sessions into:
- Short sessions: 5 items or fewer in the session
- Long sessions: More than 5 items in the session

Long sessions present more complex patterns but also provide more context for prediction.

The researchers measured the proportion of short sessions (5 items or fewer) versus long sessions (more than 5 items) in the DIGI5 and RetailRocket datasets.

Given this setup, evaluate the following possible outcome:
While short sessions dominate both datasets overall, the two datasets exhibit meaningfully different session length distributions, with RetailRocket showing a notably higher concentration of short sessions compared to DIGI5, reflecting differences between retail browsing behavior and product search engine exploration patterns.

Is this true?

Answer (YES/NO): NO